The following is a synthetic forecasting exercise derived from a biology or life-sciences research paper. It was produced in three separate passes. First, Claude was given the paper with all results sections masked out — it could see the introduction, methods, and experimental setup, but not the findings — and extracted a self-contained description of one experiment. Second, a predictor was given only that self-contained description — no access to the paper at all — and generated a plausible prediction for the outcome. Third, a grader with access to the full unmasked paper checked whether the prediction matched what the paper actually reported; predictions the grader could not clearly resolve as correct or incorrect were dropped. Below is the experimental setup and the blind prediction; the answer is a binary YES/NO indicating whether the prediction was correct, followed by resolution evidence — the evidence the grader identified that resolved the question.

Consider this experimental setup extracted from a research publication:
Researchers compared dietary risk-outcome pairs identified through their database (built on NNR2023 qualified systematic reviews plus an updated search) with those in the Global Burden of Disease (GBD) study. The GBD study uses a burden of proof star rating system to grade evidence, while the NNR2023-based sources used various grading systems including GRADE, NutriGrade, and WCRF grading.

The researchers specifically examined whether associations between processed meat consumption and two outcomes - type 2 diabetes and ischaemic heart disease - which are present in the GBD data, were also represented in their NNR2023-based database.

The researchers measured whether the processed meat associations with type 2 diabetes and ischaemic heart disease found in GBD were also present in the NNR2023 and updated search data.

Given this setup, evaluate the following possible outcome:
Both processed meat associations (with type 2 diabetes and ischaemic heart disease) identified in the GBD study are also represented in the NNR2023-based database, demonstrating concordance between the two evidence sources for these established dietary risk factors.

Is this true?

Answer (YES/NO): NO